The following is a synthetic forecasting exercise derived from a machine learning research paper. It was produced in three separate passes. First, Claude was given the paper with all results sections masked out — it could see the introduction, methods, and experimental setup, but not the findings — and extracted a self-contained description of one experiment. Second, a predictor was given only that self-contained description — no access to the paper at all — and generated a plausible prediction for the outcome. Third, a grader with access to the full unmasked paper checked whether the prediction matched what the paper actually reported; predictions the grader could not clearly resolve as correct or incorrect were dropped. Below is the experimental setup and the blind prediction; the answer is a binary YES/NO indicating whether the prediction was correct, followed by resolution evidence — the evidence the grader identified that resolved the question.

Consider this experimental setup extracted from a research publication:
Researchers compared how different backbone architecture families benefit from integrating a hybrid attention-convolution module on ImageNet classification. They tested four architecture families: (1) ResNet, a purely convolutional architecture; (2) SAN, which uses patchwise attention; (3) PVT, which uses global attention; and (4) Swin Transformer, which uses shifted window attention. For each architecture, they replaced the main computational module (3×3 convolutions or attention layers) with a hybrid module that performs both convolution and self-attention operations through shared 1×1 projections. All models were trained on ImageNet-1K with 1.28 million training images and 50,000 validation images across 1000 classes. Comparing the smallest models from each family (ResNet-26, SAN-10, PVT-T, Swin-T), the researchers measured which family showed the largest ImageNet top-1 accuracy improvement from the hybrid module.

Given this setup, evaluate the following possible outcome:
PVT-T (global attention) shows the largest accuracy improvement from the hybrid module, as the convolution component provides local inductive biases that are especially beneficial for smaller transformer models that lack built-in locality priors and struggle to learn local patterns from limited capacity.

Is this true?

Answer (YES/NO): YES